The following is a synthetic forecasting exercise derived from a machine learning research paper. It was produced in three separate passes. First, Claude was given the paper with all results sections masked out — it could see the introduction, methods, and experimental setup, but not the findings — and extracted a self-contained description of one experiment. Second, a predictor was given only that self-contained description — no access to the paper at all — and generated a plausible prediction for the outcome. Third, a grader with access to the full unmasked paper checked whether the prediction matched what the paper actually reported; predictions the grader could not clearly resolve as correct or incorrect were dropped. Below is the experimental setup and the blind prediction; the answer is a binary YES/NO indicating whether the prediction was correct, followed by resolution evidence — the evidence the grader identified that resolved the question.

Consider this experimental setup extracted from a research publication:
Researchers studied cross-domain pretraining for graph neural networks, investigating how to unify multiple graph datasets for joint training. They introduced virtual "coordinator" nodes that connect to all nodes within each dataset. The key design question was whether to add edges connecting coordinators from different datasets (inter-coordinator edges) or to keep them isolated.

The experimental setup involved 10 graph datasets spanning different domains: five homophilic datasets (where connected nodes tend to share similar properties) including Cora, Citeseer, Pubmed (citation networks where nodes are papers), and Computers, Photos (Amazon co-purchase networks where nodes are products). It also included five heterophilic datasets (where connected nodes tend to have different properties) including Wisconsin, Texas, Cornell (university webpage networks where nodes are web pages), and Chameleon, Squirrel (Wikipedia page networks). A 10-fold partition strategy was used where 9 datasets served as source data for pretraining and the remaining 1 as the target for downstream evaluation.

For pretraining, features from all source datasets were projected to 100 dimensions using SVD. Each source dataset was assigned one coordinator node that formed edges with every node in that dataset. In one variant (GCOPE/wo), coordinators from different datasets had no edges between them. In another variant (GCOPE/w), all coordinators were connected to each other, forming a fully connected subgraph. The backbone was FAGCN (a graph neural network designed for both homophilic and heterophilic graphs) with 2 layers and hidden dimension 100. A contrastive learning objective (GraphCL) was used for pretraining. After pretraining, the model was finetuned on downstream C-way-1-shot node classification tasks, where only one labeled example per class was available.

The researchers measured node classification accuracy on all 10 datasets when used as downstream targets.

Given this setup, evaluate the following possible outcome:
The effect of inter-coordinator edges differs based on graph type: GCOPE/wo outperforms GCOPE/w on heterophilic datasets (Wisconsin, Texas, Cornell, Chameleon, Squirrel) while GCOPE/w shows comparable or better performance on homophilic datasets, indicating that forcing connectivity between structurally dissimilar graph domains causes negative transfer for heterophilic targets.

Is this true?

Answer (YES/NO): NO